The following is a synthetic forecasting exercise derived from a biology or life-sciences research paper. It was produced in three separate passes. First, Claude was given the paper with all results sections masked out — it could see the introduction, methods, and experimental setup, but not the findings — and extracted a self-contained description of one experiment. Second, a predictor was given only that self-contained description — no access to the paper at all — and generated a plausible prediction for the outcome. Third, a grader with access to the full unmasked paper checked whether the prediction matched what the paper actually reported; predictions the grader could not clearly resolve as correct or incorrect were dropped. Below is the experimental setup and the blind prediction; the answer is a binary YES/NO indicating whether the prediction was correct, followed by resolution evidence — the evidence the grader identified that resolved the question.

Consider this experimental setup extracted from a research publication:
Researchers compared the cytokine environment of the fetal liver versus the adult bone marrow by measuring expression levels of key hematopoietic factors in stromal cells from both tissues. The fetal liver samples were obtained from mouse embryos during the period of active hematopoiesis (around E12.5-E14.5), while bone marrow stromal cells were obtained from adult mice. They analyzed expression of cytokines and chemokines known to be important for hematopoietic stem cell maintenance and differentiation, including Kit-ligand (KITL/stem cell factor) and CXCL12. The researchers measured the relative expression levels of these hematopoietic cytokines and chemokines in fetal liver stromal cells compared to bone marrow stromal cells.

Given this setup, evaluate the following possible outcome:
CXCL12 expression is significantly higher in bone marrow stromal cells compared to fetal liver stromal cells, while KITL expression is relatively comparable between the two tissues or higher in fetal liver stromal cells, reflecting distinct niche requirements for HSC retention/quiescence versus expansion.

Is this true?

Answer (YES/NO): NO